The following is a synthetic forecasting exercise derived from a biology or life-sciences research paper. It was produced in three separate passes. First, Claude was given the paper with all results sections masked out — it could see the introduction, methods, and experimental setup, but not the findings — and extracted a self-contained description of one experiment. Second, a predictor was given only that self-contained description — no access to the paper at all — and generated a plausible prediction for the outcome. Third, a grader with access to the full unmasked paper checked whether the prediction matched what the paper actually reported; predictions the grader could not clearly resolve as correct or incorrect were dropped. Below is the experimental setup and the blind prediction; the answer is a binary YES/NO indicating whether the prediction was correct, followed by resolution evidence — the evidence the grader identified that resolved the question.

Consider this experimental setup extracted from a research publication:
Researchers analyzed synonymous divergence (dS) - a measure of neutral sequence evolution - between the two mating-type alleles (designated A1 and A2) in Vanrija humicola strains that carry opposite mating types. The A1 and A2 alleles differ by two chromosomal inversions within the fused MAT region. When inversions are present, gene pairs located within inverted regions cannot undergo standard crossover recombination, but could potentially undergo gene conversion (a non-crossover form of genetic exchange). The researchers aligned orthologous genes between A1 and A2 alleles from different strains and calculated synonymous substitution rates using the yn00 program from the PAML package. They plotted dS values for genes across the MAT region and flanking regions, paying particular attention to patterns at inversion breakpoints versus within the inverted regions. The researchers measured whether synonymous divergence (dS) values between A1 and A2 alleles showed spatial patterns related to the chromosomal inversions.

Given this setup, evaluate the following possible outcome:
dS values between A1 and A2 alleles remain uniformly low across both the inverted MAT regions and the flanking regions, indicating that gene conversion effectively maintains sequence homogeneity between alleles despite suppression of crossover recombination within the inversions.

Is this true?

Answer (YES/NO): NO